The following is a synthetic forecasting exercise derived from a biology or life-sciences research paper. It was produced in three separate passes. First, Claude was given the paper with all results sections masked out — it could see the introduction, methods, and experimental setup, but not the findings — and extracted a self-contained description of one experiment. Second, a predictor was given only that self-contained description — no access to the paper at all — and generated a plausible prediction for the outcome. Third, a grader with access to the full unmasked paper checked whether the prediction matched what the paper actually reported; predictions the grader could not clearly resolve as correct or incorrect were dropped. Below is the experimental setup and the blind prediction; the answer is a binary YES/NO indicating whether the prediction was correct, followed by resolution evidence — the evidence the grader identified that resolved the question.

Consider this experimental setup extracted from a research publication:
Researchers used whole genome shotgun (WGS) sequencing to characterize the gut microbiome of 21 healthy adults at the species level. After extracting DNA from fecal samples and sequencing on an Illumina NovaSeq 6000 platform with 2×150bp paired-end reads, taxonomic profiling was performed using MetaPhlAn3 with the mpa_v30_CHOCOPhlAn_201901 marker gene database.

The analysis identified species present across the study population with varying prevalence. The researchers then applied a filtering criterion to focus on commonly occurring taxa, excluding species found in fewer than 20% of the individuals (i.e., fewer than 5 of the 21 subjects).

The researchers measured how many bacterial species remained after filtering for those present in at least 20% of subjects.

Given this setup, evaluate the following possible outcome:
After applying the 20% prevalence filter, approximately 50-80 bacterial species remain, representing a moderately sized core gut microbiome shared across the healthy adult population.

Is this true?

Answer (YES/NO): NO